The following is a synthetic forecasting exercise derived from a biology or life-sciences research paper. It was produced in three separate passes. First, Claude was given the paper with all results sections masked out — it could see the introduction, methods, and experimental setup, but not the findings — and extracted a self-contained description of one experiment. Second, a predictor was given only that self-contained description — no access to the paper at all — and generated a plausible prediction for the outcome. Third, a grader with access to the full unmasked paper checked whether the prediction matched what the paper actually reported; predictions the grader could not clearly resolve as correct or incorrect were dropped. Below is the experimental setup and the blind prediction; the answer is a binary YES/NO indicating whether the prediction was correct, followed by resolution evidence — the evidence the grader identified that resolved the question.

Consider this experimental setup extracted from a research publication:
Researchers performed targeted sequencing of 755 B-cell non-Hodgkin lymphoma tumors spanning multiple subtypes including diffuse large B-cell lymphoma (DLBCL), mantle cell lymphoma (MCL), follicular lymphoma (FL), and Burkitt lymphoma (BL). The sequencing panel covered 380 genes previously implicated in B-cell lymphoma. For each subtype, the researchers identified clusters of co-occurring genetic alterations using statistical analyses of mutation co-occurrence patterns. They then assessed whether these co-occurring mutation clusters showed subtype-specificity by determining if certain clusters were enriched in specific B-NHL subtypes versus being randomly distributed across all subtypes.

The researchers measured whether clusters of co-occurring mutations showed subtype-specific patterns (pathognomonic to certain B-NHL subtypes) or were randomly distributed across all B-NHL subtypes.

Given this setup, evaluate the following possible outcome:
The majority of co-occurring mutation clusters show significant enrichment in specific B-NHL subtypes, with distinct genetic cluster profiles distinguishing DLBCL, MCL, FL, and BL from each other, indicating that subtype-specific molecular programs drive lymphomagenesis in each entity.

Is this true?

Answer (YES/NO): YES